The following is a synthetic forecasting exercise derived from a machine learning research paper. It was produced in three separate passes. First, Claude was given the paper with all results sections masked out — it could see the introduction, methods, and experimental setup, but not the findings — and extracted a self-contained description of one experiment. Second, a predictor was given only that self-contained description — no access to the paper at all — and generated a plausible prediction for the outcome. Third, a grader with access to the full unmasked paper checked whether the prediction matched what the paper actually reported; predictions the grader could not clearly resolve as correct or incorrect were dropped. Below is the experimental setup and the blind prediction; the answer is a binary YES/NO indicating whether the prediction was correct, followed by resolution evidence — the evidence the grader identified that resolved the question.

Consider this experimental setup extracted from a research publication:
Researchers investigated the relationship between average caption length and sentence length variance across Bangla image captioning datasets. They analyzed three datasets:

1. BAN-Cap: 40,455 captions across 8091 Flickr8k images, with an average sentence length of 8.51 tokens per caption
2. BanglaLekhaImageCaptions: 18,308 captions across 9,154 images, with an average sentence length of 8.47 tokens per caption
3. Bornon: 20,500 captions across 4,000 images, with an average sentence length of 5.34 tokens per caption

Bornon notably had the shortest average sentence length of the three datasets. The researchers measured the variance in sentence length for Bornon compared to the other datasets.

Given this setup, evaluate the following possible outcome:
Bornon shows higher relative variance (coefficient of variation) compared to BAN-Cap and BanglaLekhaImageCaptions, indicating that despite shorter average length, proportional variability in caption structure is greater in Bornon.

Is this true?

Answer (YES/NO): NO